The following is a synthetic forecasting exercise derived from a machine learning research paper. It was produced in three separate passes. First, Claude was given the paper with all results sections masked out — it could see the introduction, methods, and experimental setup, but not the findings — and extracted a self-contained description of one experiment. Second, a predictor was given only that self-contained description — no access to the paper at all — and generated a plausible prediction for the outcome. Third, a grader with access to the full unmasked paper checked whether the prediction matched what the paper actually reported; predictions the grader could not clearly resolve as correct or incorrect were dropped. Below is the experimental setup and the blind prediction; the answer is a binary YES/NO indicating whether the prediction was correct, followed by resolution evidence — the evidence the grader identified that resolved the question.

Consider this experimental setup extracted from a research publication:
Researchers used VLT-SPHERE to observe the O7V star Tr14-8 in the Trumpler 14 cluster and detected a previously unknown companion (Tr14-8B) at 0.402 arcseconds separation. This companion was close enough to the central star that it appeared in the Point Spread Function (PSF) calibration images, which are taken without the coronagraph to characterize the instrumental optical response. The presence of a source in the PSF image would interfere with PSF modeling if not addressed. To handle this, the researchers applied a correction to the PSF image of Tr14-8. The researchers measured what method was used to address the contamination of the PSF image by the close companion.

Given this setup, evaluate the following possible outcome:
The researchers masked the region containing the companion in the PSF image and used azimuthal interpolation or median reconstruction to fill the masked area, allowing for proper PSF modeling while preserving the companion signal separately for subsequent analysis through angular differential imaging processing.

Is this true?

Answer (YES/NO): NO